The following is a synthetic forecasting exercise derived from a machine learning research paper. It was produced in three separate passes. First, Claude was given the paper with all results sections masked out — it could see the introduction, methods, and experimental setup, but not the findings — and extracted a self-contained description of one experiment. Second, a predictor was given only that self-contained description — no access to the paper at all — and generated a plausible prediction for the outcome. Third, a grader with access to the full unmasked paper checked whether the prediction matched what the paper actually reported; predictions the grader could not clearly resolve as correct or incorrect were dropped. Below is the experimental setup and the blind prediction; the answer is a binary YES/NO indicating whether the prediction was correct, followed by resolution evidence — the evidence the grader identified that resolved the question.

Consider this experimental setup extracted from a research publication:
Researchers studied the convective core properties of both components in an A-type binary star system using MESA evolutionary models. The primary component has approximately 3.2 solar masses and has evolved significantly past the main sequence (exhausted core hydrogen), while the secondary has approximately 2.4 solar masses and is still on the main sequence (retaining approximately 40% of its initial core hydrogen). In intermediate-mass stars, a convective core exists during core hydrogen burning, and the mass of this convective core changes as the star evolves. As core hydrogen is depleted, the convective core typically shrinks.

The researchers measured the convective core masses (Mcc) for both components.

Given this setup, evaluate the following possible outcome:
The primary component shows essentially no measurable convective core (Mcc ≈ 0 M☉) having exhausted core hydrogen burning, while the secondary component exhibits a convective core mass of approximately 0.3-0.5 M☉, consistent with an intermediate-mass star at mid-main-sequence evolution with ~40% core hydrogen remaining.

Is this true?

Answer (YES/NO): YES